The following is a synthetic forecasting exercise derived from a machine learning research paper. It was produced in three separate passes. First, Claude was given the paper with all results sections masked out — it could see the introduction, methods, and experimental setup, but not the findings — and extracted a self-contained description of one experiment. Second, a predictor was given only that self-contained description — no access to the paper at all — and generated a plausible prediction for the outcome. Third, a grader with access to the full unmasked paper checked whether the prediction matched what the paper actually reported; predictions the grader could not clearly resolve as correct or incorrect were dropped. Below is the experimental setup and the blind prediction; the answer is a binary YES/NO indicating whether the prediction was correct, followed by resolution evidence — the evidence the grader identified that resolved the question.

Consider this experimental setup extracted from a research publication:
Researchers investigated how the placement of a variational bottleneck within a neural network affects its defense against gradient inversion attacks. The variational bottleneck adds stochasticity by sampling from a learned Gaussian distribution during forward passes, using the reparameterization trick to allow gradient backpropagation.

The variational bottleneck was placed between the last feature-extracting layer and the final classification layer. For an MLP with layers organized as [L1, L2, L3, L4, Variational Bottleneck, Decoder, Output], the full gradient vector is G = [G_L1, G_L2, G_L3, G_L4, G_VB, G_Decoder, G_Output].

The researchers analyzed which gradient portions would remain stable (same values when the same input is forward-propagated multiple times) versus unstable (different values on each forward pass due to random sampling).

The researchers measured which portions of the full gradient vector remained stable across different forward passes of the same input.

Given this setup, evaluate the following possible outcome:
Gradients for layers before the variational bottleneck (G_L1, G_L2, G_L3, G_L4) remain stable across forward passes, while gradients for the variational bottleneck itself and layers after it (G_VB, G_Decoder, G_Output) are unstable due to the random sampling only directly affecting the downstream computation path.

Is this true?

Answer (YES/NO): YES